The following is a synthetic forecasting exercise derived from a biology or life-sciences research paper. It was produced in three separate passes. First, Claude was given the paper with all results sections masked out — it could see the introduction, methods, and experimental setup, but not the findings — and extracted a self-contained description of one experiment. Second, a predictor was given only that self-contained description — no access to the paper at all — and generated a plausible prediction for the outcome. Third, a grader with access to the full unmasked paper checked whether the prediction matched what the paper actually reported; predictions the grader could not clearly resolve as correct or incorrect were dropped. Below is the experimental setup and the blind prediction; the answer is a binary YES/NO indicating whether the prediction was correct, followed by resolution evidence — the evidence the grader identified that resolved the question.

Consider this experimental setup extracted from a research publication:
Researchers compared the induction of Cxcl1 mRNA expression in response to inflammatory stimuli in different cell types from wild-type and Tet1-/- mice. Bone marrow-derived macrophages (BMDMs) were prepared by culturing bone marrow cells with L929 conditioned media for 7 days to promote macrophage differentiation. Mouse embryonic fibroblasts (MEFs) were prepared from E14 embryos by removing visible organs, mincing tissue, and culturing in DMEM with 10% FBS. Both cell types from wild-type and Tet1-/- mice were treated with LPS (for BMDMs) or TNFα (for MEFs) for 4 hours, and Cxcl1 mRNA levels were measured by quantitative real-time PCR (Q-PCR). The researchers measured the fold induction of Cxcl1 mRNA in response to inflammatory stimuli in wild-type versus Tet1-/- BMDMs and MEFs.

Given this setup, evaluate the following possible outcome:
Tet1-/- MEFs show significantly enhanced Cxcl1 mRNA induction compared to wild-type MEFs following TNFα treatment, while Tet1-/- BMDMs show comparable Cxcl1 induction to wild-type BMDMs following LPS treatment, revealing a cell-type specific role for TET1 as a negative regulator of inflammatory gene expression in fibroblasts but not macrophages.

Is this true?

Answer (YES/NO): NO